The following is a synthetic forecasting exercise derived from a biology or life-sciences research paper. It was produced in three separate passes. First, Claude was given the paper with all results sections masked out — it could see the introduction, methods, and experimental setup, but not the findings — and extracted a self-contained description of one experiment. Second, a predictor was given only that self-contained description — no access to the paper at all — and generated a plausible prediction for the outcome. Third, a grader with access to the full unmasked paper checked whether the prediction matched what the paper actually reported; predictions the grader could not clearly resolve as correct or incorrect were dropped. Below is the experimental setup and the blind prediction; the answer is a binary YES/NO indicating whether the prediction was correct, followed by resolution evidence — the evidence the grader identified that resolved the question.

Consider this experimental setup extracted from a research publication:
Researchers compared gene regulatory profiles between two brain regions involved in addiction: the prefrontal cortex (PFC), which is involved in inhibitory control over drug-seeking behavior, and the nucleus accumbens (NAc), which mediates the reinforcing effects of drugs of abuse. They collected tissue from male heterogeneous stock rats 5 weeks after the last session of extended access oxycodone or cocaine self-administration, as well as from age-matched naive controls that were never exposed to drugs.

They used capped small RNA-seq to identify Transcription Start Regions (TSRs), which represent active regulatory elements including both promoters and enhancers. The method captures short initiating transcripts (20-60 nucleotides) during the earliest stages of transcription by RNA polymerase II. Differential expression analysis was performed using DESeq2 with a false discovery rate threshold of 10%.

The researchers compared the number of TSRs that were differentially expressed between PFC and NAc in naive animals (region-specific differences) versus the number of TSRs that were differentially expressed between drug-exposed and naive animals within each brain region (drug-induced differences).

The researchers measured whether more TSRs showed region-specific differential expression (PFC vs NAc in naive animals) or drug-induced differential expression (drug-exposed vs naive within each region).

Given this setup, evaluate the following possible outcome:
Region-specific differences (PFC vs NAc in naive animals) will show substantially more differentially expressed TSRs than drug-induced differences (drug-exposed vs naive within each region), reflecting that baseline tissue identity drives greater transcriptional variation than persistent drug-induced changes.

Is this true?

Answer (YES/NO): YES